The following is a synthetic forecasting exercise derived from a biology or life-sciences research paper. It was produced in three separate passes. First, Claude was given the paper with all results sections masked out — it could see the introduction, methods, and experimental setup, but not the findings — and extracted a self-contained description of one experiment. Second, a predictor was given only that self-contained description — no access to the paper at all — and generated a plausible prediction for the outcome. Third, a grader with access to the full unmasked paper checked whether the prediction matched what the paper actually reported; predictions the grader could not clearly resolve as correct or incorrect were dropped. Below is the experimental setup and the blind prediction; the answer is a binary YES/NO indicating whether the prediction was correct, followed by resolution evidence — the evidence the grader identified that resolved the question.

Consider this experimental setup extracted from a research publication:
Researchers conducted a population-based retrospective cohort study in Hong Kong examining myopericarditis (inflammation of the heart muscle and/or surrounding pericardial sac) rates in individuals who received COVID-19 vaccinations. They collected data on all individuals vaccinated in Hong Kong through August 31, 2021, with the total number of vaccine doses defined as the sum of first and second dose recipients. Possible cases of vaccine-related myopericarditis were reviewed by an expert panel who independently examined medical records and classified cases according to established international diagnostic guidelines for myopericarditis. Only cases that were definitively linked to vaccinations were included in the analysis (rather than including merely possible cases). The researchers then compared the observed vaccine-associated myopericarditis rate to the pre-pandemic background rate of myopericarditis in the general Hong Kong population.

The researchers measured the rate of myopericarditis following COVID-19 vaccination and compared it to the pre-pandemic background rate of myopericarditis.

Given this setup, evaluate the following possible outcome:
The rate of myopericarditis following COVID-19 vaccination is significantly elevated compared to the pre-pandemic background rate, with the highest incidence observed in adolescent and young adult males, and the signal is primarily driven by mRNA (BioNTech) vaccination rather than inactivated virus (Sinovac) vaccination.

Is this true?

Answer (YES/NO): NO